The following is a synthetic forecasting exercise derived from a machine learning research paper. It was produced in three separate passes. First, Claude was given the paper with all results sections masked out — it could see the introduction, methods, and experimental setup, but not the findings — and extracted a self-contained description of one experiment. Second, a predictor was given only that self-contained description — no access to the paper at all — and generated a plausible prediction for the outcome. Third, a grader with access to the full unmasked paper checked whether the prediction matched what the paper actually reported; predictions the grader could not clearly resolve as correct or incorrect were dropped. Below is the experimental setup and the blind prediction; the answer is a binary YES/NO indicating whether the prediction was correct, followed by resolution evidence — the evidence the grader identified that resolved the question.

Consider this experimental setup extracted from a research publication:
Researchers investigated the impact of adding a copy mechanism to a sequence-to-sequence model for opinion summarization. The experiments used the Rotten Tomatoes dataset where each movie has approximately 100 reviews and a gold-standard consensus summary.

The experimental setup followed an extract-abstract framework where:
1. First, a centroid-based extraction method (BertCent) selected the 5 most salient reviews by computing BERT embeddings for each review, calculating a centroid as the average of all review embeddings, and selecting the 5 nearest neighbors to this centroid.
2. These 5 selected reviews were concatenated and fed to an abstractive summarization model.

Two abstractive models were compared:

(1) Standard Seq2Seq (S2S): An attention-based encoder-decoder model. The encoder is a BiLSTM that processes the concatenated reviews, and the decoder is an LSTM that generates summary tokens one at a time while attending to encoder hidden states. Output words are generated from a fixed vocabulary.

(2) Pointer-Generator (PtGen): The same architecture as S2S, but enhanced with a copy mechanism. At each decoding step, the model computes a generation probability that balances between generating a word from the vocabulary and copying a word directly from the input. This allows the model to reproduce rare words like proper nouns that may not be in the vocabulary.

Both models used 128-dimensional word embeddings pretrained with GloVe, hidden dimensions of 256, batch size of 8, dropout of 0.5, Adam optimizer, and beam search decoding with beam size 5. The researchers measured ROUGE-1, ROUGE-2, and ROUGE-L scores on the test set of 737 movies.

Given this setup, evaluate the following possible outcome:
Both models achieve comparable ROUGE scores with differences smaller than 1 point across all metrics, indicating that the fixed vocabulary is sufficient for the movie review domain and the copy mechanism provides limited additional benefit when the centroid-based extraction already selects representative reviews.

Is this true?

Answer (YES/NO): NO